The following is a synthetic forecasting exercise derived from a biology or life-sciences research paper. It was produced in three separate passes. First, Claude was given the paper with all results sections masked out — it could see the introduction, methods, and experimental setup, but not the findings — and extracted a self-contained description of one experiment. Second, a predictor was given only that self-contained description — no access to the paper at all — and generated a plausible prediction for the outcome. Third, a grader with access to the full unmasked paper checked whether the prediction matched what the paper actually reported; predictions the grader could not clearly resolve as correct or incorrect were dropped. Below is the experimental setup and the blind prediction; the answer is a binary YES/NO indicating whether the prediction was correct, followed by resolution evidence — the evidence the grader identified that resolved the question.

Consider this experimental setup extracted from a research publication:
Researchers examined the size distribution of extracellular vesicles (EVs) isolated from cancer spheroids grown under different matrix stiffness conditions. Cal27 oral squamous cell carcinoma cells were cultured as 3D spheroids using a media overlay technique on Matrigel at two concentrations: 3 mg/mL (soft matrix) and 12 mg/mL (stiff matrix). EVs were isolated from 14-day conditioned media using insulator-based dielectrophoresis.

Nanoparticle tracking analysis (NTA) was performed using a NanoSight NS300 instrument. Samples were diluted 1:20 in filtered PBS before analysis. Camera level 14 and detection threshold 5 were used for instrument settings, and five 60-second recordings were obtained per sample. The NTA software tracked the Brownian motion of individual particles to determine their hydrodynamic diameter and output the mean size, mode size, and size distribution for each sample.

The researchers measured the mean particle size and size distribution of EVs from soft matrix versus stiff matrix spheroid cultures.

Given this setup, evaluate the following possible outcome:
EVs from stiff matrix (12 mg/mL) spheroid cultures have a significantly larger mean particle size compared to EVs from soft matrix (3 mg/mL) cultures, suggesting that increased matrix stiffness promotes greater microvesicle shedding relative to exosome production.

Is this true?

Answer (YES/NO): NO